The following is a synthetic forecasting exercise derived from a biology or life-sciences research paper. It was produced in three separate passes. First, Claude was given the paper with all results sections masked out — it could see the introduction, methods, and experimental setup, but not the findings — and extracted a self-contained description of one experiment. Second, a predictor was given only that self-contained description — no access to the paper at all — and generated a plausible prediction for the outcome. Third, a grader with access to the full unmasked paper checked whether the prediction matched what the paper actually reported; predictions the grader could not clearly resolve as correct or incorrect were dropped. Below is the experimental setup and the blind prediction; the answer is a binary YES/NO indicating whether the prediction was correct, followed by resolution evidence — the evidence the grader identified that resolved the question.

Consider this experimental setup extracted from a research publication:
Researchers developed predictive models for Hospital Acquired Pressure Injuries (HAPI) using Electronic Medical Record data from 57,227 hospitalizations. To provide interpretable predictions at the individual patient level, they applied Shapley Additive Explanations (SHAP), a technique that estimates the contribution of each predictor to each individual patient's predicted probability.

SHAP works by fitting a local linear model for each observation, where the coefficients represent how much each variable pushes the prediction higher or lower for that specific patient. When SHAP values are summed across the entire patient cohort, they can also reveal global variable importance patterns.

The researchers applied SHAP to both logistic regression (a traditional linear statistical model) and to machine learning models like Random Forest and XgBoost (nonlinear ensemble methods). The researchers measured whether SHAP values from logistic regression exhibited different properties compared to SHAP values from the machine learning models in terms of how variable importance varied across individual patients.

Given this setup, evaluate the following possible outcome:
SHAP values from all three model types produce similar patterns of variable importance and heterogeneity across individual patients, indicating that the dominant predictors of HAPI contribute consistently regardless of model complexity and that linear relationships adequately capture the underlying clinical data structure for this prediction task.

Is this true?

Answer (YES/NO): NO